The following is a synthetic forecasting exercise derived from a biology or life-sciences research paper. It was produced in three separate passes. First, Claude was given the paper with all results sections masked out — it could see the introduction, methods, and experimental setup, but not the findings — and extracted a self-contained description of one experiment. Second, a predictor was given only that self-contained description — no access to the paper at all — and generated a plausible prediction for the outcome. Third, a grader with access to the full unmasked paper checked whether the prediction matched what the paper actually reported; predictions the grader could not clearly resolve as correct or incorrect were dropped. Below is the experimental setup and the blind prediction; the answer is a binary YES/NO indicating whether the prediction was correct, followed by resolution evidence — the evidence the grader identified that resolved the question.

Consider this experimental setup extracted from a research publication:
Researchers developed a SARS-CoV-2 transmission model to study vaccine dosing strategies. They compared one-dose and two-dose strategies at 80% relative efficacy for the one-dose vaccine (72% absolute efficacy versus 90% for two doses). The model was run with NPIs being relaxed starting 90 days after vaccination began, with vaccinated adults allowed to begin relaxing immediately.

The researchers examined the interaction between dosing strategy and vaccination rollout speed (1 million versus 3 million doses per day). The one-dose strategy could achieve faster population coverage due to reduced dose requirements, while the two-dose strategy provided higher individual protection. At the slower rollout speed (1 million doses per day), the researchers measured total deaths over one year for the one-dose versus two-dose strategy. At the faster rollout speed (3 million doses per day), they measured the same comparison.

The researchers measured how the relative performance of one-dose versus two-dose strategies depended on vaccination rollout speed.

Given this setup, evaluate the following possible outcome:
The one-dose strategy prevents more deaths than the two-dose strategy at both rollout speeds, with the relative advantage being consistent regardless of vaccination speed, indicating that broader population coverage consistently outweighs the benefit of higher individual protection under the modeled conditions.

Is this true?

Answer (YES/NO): NO